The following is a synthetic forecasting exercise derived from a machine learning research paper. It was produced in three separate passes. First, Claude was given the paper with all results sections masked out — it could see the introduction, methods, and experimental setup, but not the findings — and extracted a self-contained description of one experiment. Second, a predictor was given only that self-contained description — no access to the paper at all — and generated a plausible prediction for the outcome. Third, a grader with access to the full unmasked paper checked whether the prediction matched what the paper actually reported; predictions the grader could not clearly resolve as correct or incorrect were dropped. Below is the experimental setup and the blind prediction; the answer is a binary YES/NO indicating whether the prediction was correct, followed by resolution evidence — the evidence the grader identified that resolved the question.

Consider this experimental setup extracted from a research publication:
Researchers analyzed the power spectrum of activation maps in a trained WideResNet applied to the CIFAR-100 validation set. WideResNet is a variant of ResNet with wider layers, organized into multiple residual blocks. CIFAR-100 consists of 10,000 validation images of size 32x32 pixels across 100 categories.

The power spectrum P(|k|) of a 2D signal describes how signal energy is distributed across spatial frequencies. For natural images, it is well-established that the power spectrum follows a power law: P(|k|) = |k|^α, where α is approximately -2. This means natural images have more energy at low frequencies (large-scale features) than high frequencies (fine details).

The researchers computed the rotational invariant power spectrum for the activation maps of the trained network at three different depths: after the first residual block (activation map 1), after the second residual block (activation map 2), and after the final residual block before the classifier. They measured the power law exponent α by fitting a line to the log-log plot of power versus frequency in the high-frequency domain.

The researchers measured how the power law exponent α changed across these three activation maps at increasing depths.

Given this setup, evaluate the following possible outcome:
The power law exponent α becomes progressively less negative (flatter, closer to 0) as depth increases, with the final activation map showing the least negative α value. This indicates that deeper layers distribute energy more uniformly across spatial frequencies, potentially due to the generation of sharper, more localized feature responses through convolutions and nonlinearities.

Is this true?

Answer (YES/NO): NO